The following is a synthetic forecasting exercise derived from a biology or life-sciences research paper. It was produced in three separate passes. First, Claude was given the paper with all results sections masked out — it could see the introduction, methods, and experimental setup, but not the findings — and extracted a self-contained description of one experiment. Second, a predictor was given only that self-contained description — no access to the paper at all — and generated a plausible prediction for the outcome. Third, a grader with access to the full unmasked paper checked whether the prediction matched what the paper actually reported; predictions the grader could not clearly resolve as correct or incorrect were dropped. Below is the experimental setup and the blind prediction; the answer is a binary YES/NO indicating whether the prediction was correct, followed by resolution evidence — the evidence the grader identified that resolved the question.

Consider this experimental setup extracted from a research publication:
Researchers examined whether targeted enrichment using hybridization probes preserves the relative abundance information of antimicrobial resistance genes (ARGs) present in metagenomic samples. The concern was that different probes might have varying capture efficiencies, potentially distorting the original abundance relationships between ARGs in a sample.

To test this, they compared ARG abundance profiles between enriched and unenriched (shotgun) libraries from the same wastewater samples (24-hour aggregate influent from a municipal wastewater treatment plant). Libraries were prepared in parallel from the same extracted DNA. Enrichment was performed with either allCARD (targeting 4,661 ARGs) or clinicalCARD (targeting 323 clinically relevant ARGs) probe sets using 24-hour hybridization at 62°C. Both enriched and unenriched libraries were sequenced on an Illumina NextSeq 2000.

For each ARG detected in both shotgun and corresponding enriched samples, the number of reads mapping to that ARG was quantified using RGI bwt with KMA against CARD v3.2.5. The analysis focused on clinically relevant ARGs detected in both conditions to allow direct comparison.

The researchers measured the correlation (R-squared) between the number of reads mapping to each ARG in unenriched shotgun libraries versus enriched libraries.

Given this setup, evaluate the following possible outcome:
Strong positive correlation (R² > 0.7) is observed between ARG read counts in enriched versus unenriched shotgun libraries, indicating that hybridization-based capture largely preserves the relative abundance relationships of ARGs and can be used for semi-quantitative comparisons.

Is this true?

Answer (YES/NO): YES